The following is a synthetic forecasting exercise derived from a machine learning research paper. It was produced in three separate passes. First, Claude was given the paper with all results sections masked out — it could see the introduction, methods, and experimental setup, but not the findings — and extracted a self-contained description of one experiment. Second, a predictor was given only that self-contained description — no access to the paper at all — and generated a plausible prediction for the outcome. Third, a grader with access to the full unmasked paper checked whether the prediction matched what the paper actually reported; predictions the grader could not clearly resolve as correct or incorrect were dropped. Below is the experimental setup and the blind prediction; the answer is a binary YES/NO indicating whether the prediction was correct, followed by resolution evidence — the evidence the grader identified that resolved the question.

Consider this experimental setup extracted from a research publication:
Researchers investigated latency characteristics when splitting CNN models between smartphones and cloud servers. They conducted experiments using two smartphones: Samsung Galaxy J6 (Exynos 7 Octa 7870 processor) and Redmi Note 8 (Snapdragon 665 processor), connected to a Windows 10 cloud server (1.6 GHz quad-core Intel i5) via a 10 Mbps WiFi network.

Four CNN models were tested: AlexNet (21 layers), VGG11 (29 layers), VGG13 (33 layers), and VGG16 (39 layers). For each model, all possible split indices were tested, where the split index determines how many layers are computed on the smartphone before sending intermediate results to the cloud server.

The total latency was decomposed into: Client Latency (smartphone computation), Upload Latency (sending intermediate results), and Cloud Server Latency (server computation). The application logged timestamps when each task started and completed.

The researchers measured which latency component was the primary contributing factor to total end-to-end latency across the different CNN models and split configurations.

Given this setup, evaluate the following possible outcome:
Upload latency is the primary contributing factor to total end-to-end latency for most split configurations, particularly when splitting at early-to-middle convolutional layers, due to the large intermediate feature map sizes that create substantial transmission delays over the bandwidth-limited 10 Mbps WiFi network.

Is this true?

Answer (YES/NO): YES